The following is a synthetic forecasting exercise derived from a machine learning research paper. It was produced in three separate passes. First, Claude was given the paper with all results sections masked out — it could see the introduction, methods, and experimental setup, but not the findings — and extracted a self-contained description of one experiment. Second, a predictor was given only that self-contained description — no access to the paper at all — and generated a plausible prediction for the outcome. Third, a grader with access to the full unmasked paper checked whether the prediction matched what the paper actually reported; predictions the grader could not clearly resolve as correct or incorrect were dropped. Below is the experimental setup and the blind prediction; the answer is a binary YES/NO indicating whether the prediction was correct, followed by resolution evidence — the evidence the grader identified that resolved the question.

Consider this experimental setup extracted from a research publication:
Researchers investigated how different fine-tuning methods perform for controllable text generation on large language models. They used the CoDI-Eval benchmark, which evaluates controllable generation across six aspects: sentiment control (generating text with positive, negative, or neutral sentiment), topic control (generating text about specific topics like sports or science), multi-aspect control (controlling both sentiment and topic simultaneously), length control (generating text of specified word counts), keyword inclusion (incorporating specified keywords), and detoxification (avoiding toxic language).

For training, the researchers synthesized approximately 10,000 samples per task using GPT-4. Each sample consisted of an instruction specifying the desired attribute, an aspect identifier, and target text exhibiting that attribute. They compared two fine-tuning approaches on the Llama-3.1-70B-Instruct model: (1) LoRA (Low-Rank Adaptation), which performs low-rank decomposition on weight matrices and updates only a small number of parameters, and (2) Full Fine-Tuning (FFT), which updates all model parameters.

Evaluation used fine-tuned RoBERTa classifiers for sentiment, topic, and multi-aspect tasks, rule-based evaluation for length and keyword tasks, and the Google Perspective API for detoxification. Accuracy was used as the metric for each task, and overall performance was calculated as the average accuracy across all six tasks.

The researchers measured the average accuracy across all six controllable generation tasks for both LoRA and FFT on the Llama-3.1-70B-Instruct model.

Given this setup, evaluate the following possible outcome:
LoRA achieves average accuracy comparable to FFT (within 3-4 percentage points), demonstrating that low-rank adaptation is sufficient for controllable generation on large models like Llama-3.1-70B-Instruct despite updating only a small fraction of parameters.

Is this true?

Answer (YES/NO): YES